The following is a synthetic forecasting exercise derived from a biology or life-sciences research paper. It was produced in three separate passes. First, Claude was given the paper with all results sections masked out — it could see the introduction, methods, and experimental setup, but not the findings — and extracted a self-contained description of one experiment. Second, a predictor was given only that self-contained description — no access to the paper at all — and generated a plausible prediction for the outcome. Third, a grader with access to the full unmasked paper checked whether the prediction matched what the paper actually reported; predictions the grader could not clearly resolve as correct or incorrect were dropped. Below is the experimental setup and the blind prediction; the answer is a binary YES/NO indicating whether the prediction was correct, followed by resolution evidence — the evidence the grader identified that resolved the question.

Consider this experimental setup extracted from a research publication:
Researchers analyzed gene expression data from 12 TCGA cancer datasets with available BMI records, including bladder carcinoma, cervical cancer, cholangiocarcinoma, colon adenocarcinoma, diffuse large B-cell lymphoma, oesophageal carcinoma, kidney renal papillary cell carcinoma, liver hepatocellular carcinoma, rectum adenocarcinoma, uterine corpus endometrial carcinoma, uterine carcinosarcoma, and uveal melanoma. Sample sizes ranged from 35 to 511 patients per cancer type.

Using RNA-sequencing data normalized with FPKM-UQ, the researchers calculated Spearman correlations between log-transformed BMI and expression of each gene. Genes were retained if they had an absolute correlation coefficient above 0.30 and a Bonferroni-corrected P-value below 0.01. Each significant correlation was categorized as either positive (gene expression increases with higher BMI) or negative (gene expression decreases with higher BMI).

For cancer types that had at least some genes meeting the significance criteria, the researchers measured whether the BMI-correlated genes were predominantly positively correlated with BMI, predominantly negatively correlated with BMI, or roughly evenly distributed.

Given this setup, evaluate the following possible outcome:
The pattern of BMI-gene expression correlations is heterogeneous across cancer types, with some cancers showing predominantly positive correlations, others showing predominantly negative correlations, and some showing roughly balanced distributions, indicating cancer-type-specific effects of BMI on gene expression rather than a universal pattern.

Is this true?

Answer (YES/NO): YES